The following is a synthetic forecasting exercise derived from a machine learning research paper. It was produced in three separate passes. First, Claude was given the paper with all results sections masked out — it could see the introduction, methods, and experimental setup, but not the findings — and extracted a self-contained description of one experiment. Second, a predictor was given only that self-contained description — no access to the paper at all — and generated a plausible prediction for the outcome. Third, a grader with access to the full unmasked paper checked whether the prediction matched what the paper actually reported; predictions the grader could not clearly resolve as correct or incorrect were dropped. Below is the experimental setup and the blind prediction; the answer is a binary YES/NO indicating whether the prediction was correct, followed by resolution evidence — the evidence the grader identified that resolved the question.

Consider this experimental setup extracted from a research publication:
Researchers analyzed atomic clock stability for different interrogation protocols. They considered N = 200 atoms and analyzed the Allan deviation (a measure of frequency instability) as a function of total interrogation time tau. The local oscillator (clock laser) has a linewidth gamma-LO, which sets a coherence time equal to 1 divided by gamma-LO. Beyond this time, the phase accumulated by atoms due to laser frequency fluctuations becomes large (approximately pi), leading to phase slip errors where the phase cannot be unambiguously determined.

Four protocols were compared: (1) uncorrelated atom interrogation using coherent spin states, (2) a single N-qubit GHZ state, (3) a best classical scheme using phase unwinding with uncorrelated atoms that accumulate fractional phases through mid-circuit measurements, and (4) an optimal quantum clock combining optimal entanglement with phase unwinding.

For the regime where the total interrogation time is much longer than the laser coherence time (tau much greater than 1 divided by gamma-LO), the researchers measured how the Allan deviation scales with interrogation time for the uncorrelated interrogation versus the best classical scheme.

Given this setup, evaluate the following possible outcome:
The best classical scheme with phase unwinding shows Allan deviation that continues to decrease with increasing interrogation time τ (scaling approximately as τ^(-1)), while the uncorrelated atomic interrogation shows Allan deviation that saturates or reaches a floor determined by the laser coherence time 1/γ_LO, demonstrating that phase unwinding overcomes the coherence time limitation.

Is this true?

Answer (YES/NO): NO